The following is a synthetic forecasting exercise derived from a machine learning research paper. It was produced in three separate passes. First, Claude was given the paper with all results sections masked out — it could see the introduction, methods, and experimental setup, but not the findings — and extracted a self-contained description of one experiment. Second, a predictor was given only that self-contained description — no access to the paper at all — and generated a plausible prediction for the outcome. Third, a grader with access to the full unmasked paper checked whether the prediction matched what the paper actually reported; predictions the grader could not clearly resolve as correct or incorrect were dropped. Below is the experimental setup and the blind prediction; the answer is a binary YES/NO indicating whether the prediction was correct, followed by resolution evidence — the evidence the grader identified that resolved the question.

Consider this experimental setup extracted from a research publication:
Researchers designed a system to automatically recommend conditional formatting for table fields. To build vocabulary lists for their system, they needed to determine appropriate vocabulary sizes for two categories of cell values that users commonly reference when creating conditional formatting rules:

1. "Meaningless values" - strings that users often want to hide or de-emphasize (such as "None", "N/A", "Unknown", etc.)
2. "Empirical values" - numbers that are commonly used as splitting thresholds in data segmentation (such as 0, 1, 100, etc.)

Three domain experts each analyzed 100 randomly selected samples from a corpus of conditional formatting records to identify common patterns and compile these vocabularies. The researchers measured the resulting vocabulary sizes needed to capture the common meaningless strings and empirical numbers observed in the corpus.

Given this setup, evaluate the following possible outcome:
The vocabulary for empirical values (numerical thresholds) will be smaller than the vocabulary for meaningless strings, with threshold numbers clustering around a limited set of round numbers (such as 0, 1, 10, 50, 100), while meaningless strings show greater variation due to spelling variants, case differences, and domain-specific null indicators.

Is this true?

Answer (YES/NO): YES